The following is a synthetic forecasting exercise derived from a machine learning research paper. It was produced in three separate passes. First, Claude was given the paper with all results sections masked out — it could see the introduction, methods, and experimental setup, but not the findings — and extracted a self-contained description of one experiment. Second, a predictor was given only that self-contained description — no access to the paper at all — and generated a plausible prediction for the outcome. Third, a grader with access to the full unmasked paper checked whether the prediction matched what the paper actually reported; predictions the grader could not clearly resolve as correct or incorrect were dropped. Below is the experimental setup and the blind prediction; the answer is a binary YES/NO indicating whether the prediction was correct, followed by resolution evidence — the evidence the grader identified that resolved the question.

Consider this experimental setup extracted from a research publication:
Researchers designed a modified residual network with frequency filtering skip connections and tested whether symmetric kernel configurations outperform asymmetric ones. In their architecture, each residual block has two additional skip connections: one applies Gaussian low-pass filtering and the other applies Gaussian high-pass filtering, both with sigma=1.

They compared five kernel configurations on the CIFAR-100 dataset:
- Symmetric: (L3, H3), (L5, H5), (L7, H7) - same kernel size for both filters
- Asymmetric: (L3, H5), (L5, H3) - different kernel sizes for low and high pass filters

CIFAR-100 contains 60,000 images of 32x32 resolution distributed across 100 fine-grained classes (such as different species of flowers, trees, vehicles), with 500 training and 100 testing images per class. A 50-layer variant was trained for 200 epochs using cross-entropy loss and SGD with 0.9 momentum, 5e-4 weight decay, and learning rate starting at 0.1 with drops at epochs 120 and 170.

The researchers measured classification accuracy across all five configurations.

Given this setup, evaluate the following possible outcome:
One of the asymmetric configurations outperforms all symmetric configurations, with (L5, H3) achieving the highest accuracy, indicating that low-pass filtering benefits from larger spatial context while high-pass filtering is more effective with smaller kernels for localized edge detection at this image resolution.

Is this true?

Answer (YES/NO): NO